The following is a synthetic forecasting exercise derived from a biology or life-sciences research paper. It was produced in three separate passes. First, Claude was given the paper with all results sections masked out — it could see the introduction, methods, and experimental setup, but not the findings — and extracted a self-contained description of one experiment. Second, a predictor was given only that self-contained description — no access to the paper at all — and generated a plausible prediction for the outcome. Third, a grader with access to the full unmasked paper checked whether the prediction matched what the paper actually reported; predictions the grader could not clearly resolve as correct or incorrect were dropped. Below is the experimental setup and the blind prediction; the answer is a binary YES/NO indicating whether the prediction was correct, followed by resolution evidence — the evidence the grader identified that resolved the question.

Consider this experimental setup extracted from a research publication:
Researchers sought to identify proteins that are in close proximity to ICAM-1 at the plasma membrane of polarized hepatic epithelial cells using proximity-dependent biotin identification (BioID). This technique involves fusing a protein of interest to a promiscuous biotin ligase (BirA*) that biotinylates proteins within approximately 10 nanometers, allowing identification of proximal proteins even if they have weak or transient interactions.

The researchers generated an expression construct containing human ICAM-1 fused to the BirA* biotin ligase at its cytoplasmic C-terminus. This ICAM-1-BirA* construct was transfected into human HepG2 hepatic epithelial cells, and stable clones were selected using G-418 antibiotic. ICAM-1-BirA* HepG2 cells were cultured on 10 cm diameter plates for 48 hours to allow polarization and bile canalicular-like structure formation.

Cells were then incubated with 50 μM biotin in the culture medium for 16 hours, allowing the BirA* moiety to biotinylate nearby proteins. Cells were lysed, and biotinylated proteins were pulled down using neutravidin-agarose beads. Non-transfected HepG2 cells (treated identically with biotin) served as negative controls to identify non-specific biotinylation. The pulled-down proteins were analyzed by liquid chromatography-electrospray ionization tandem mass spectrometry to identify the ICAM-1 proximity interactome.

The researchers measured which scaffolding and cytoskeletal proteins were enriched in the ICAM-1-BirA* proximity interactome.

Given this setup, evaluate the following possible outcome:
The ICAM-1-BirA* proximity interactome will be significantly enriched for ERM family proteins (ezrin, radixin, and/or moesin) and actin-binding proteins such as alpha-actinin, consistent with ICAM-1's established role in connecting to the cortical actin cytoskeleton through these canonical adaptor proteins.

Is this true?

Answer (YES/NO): NO